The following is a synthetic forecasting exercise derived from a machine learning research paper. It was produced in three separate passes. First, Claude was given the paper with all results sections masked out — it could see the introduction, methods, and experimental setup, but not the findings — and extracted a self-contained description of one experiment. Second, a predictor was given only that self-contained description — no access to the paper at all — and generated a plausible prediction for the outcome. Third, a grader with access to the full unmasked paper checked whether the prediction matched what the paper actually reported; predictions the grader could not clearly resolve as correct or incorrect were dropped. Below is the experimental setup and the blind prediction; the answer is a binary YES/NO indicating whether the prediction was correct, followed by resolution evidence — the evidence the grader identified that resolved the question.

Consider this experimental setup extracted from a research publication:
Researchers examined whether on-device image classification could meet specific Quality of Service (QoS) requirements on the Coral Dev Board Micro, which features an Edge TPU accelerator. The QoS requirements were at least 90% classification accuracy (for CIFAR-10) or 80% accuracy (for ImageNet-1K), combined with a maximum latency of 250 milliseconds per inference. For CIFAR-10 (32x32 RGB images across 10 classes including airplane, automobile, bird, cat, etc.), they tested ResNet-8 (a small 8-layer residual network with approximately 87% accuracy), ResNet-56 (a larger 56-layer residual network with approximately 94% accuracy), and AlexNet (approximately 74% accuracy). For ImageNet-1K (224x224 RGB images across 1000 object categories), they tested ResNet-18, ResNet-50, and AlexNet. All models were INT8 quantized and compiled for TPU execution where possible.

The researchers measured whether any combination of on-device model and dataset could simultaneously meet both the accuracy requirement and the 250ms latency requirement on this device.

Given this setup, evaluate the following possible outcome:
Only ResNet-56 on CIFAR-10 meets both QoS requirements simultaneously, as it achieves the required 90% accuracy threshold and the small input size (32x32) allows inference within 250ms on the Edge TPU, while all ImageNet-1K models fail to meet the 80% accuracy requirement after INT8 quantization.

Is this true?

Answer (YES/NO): YES